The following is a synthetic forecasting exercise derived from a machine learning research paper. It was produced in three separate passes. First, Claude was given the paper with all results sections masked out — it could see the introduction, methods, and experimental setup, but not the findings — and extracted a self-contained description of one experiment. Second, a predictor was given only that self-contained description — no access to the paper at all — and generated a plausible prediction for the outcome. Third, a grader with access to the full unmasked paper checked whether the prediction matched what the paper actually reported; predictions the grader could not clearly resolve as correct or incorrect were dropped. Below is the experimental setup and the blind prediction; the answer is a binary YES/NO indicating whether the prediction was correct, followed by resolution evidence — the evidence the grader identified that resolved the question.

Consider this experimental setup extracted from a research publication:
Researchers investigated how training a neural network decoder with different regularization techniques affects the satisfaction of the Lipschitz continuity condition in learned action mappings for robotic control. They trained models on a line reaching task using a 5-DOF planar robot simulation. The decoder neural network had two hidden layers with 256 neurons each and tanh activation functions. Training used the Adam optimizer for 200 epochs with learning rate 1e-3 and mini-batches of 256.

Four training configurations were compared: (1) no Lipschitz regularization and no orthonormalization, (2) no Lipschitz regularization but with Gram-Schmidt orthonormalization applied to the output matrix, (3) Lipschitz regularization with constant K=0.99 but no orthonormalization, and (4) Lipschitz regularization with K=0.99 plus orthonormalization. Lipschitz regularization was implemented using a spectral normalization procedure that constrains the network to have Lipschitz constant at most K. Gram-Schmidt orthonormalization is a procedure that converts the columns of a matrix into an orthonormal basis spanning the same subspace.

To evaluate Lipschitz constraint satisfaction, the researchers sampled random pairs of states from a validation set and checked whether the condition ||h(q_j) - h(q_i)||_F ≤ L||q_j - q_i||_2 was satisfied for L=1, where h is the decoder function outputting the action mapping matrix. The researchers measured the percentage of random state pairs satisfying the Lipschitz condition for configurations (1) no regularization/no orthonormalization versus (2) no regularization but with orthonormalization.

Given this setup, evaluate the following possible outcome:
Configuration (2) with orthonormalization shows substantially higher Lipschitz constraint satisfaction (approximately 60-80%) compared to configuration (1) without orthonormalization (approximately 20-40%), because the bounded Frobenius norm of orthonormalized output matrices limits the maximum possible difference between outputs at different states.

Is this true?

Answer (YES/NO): NO